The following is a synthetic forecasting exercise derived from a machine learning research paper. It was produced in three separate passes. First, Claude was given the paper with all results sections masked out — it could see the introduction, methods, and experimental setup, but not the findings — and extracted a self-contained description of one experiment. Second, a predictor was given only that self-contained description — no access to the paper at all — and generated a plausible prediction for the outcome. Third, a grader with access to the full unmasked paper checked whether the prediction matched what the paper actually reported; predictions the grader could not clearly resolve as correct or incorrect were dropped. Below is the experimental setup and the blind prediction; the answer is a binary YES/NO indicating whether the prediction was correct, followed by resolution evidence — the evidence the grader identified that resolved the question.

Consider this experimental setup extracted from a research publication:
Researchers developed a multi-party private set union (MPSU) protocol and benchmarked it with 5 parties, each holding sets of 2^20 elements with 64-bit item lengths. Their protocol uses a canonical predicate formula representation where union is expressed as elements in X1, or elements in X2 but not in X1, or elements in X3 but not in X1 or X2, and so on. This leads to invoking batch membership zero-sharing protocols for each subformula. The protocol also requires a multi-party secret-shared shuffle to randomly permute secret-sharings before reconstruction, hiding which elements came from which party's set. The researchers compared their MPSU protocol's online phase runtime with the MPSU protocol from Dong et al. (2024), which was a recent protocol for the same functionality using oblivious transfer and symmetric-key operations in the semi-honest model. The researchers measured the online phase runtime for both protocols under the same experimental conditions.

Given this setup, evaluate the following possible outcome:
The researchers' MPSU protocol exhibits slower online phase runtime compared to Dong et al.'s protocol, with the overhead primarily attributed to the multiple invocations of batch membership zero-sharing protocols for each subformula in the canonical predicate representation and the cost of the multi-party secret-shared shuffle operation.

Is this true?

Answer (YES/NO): YES